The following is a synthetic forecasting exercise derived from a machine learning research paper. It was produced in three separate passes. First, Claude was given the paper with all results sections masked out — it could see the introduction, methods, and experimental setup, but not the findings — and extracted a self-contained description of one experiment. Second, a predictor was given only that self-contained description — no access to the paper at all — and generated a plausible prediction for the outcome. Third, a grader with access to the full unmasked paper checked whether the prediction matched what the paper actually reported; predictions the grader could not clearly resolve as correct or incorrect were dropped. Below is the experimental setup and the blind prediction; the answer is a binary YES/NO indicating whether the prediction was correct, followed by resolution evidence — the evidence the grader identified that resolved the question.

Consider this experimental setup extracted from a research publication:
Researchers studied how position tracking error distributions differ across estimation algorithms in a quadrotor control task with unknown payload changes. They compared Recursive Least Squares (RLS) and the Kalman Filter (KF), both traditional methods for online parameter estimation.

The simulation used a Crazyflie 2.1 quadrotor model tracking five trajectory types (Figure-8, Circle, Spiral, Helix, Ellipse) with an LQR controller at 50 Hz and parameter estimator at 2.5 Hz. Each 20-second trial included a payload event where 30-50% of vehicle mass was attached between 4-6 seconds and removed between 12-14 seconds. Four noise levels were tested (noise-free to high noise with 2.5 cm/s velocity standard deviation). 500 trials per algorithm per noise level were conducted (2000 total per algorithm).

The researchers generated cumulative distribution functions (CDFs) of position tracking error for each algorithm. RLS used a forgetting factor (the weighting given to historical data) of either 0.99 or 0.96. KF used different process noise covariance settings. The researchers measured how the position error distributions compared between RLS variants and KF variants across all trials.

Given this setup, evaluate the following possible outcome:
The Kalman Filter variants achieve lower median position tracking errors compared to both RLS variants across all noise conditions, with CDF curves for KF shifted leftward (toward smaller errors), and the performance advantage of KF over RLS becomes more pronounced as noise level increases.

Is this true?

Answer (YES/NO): NO